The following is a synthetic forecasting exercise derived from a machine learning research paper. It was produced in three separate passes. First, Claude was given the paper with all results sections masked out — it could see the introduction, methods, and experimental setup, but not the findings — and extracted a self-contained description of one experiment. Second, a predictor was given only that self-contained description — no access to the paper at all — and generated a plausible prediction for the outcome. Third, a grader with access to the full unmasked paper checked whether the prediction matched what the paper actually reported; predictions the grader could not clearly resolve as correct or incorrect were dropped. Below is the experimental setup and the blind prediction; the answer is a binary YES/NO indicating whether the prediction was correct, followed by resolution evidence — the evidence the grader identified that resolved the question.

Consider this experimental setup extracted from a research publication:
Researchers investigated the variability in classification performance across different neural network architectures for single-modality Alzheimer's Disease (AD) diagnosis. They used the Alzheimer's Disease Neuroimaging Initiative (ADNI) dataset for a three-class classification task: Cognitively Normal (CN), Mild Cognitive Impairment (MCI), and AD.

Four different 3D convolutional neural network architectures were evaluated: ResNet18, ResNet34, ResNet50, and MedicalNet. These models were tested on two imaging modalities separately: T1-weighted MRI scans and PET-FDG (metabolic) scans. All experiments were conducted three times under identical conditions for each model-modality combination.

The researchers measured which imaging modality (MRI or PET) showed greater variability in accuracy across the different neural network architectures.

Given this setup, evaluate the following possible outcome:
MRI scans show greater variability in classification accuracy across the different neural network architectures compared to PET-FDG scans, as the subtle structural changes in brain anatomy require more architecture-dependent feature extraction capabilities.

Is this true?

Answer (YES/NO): YES